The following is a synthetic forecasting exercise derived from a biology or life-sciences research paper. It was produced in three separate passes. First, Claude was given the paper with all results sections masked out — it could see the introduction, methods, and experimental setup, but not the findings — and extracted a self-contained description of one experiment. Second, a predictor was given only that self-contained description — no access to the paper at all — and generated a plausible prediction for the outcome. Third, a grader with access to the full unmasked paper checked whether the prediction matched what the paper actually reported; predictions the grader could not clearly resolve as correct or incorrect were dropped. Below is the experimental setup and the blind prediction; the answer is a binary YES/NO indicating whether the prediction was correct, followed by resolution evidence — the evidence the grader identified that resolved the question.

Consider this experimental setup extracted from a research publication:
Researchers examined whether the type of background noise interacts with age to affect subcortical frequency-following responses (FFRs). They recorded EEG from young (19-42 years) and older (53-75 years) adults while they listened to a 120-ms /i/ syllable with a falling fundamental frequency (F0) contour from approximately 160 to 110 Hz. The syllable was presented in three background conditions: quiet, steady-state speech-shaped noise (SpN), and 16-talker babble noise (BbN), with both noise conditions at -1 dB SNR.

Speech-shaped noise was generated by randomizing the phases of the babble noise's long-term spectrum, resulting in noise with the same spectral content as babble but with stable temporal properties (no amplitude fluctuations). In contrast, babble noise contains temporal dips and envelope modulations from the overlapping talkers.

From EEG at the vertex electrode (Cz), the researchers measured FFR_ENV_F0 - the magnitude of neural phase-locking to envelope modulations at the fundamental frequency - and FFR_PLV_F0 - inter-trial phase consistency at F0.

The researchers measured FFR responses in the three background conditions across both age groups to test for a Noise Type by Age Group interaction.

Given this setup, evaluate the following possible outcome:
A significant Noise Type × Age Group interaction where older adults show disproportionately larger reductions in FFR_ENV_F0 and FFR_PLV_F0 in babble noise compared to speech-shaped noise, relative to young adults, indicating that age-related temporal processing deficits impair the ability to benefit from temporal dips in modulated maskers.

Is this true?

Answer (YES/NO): NO